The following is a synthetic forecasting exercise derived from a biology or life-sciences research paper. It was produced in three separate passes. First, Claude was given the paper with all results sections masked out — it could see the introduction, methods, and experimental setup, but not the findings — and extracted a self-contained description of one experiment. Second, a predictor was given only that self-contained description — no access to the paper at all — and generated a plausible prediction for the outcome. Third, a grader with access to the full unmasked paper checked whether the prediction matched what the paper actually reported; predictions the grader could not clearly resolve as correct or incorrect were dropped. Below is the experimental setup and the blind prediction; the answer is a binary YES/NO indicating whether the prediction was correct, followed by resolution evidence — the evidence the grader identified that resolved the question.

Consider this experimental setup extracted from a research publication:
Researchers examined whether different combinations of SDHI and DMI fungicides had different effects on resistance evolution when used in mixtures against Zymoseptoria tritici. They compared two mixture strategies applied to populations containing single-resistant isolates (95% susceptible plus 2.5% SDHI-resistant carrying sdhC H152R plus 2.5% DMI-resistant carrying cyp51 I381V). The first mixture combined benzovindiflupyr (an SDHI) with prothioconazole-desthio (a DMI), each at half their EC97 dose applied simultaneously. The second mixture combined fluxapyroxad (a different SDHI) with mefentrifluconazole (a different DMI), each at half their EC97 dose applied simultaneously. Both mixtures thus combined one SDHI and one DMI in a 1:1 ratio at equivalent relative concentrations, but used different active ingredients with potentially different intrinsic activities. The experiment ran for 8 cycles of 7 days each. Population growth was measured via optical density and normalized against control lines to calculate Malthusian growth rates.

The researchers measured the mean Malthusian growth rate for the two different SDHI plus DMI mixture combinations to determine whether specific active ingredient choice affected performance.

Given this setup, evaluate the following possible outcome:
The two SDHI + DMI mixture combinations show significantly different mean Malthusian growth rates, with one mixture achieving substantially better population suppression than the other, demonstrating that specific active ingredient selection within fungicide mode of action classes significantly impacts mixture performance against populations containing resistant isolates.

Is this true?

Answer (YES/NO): YES